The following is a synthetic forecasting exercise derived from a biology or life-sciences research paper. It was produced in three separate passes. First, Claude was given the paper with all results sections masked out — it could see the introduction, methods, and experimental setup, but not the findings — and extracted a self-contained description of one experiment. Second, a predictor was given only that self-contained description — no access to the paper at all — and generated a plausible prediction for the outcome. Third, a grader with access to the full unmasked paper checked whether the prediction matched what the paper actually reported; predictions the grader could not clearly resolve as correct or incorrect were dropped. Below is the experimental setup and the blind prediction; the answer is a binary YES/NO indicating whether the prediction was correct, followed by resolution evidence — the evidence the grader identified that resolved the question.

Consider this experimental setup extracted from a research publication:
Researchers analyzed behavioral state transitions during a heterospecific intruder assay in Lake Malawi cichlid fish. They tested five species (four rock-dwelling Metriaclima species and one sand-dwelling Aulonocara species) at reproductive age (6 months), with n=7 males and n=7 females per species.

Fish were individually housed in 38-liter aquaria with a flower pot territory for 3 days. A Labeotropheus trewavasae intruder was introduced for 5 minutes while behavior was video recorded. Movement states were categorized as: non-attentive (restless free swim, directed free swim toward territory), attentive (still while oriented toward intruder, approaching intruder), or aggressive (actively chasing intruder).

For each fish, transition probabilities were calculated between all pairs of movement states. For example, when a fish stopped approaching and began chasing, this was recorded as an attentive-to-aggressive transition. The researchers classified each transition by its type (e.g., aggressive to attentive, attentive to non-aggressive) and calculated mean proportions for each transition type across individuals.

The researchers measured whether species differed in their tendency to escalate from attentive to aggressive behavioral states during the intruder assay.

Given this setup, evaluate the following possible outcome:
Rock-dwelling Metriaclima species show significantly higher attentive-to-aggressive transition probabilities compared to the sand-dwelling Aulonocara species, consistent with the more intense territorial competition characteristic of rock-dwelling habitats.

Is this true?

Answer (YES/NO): NO